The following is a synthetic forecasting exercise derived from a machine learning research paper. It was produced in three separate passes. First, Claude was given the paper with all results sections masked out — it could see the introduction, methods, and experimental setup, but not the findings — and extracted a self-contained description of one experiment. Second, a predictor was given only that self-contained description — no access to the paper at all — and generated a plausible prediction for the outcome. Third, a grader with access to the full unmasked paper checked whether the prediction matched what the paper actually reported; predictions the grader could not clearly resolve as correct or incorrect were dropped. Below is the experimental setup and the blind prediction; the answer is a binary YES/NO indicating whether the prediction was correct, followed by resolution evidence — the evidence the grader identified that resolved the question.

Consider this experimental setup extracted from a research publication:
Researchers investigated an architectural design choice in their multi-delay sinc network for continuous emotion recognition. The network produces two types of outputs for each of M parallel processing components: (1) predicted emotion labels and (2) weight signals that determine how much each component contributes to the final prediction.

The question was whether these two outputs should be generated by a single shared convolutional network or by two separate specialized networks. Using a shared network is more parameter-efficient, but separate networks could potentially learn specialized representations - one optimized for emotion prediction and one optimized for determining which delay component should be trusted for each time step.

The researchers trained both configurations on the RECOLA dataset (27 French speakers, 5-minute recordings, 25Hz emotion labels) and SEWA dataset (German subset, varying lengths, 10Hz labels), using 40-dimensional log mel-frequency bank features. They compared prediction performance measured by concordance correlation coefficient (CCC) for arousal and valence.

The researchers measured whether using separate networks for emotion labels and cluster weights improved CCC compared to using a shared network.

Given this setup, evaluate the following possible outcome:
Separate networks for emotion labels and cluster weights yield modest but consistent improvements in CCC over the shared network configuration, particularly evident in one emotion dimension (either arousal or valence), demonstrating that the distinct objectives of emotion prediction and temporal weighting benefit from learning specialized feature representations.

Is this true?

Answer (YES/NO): NO